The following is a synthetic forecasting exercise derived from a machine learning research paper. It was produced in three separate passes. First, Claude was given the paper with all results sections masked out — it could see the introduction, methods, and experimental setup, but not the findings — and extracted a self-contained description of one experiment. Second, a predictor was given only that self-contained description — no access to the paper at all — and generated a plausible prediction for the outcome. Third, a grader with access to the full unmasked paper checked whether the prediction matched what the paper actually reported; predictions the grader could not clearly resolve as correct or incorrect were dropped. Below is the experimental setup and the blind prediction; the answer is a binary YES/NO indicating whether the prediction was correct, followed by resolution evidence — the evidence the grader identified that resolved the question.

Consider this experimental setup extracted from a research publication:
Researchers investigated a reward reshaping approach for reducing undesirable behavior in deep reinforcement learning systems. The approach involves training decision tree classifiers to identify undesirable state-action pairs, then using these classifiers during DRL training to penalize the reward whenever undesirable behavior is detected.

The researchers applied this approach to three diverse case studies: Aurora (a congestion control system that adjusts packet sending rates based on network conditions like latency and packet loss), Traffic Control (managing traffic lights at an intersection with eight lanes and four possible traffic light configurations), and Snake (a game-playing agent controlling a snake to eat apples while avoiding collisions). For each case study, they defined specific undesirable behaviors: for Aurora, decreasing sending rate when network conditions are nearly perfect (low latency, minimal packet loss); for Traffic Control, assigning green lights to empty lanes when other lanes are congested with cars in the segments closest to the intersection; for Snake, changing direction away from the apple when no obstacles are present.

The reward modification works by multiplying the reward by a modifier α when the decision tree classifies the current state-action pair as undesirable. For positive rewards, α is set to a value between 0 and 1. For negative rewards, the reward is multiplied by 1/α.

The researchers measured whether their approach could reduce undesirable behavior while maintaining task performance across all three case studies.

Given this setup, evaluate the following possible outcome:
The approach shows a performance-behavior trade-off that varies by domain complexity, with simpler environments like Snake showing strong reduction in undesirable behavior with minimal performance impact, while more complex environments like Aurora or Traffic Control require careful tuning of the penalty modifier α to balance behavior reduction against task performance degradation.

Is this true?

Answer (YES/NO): NO